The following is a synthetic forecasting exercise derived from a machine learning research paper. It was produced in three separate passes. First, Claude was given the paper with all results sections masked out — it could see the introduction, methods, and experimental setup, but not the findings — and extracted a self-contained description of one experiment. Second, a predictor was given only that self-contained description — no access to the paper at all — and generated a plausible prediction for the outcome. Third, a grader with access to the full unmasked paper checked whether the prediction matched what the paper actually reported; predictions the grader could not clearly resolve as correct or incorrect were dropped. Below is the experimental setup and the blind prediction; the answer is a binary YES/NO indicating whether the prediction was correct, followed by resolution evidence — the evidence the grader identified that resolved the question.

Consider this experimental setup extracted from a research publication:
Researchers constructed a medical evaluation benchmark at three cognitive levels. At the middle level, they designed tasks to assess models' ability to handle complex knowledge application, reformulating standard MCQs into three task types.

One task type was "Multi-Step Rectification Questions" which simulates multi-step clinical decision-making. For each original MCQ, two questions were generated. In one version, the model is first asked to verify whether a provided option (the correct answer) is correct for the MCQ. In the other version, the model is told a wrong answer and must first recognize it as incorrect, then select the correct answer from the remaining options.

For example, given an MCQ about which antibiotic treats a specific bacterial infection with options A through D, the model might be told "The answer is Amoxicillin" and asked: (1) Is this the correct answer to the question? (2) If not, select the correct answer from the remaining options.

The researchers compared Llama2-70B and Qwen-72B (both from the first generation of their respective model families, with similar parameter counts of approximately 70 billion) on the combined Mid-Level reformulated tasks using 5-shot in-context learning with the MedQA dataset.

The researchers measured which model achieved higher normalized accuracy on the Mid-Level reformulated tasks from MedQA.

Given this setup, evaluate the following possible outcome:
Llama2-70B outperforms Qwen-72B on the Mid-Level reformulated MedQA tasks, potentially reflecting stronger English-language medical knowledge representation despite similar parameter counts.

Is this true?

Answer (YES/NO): NO